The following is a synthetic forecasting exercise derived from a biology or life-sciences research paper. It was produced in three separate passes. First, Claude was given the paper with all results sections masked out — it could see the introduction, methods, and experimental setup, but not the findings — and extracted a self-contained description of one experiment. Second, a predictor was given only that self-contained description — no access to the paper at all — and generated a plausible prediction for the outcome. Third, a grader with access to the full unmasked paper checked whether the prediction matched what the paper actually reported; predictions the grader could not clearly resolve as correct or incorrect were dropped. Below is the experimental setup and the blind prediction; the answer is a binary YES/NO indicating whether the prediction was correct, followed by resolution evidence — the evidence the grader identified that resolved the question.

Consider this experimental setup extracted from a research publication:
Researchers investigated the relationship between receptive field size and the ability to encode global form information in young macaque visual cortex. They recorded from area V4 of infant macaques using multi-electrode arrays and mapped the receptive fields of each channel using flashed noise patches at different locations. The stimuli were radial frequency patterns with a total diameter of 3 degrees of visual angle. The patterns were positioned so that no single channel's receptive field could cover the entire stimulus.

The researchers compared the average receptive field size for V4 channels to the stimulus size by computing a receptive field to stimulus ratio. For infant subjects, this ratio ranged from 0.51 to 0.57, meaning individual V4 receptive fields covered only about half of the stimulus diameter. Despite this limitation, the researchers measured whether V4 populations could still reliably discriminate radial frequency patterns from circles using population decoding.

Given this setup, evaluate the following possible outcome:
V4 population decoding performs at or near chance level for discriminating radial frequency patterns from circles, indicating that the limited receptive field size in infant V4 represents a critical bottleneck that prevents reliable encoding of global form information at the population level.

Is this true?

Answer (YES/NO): NO